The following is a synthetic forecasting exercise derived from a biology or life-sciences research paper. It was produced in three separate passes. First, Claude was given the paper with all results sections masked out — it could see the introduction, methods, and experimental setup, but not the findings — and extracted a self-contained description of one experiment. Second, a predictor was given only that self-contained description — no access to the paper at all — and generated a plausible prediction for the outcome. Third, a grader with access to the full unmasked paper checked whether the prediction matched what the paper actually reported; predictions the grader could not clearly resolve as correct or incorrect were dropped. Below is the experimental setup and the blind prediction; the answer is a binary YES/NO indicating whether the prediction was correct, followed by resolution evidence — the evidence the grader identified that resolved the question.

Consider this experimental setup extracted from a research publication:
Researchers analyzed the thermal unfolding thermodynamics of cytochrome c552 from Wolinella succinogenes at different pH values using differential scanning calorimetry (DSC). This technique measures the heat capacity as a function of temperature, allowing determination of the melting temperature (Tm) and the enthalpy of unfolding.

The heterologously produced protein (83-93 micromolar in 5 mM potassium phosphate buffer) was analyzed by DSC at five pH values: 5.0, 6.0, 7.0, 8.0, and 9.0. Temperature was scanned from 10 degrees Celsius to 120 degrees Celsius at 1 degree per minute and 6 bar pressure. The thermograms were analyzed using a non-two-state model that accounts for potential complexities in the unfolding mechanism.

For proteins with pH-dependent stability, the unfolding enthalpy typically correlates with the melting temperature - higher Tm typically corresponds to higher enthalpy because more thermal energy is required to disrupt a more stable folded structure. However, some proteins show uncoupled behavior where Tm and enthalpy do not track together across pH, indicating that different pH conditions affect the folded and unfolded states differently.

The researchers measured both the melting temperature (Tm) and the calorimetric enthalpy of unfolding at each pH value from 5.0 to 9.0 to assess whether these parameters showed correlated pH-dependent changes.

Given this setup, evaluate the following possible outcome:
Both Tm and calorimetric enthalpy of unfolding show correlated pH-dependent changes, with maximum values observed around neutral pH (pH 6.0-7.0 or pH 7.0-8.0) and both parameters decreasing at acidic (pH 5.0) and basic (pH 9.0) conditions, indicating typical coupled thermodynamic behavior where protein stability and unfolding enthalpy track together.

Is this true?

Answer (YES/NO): NO